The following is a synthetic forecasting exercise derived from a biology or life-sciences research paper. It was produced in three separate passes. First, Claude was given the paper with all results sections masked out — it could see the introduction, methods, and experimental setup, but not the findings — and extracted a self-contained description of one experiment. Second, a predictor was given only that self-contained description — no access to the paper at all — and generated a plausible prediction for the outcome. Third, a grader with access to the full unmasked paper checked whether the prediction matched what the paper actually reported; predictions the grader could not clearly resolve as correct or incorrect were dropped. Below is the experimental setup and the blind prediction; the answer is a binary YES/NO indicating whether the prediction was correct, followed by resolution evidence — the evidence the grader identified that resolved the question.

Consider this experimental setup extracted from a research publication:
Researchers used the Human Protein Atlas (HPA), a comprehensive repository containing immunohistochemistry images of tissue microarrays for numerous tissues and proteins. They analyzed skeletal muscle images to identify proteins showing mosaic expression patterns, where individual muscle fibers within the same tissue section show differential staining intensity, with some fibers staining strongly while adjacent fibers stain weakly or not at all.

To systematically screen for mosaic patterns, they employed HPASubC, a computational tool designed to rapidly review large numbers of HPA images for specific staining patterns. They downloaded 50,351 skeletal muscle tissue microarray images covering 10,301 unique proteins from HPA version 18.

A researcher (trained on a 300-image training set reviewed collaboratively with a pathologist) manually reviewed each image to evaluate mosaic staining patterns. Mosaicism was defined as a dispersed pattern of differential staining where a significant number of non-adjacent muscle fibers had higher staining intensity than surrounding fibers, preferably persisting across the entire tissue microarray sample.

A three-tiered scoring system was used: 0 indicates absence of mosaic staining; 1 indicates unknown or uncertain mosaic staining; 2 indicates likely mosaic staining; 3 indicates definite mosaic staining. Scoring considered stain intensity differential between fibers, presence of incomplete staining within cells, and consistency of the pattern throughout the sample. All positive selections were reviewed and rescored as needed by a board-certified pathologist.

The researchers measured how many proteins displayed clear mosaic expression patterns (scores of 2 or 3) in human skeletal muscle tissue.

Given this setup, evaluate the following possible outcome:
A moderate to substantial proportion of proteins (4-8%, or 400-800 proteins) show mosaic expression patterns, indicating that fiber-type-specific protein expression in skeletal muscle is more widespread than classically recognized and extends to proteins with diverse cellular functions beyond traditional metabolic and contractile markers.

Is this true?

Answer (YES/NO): NO